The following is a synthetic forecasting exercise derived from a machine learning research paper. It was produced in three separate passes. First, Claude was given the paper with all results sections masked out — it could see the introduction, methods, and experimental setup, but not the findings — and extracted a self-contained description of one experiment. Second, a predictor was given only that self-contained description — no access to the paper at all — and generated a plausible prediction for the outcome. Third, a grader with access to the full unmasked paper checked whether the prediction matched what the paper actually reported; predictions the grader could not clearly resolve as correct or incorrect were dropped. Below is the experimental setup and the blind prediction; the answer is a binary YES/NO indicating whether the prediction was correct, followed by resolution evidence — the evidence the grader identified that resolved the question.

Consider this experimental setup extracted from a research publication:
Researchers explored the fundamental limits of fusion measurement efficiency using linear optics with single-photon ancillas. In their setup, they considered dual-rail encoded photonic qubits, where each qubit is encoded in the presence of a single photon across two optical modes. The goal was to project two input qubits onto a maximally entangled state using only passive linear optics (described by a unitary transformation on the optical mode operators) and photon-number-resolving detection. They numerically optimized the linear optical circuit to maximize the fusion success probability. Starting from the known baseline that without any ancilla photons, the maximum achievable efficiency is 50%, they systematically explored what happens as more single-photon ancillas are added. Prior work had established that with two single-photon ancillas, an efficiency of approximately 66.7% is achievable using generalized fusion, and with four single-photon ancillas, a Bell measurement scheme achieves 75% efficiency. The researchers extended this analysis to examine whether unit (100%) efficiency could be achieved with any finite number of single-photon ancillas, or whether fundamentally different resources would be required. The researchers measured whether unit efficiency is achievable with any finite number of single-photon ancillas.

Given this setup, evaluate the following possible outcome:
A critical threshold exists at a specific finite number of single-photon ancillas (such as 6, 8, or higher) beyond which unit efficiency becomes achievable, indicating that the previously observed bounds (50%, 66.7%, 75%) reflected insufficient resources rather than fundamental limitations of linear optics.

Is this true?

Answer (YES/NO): NO